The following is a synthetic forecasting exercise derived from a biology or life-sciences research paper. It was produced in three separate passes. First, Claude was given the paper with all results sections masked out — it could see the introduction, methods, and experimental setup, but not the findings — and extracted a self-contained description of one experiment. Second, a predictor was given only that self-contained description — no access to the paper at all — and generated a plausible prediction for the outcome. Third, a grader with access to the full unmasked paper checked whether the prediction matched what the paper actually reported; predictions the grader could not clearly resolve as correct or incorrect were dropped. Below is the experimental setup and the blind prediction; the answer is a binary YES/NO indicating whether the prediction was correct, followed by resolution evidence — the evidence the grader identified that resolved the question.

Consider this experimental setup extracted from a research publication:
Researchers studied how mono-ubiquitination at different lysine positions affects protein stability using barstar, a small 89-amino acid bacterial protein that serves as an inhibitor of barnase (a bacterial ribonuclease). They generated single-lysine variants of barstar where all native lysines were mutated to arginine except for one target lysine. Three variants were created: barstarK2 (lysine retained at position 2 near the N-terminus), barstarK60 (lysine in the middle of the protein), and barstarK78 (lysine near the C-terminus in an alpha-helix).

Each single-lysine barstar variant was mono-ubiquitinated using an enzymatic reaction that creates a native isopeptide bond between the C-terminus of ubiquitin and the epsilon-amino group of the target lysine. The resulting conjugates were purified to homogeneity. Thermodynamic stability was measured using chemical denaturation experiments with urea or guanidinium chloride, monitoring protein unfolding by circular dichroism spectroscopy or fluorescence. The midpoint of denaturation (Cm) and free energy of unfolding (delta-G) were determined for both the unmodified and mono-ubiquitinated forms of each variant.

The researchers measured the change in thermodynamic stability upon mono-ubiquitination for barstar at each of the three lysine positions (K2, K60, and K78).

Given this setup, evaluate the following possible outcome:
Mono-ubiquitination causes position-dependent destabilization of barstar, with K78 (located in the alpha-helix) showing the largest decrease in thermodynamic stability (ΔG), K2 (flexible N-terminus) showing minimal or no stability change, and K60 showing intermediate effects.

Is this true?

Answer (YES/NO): NO